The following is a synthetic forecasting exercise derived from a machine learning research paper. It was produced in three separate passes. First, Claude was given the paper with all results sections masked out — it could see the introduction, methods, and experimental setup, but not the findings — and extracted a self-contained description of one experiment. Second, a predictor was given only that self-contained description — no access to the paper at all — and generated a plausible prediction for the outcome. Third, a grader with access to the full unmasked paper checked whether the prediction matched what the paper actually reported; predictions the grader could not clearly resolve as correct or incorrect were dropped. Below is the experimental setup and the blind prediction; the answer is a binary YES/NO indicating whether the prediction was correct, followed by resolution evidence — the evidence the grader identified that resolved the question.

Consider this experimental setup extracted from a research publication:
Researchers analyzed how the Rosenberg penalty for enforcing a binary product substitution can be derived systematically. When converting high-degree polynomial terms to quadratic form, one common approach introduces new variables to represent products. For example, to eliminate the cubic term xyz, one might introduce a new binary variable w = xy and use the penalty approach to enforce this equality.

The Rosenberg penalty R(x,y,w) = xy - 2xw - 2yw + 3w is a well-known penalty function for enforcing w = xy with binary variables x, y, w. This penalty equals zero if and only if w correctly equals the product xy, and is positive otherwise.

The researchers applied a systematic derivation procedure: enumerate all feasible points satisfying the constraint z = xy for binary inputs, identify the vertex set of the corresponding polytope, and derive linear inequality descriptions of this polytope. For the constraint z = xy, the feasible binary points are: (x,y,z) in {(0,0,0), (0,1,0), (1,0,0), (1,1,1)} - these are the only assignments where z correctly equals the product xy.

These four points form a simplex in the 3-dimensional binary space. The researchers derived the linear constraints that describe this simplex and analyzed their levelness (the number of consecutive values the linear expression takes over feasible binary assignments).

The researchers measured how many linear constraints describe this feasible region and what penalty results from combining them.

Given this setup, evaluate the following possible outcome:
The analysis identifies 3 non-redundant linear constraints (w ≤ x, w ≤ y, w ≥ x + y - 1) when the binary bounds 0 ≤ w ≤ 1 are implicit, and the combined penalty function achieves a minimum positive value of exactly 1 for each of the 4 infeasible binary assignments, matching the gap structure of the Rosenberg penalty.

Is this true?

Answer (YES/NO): NO